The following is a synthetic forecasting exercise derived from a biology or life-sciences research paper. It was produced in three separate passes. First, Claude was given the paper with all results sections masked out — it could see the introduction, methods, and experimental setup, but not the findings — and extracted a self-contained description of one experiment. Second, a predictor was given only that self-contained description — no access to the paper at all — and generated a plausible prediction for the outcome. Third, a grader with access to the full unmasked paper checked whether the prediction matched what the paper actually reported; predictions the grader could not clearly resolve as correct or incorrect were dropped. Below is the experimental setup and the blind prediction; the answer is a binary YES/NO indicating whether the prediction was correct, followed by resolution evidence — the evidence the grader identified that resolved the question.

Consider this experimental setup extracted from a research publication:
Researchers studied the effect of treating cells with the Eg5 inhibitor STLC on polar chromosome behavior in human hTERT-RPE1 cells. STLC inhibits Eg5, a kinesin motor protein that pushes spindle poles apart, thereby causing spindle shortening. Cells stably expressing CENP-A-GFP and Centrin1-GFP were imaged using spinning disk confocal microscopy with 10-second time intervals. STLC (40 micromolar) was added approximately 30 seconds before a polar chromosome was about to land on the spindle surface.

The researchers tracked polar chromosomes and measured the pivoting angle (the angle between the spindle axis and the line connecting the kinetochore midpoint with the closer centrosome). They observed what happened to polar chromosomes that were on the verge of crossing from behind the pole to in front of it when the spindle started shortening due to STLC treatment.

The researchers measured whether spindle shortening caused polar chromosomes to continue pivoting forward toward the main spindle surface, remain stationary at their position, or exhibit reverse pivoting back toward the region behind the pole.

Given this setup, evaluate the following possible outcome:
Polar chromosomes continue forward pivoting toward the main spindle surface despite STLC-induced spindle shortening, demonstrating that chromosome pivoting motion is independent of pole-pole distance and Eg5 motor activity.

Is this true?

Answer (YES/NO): NO